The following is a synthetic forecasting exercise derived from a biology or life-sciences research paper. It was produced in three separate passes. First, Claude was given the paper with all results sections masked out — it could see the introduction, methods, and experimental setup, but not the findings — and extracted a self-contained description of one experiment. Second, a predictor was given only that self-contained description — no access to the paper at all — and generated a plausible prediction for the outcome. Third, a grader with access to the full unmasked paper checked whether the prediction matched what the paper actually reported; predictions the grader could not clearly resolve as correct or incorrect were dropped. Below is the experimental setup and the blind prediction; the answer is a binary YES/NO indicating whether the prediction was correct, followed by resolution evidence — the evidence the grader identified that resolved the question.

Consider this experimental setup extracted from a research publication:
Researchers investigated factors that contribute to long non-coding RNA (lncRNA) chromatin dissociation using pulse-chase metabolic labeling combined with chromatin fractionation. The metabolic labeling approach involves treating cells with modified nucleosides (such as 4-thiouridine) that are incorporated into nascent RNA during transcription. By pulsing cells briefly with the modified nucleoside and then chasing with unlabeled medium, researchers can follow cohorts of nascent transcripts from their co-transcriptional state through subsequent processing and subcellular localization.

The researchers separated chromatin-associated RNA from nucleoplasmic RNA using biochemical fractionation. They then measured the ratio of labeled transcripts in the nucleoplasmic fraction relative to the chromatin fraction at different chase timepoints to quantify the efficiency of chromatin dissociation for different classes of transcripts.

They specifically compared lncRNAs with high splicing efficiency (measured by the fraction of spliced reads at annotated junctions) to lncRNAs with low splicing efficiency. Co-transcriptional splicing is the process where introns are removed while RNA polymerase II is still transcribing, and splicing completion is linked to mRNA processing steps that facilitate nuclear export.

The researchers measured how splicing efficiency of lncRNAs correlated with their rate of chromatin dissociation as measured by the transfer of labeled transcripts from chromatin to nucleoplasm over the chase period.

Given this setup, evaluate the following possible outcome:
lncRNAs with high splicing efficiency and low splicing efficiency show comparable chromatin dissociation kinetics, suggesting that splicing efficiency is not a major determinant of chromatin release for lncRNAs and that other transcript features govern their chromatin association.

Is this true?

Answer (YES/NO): NO